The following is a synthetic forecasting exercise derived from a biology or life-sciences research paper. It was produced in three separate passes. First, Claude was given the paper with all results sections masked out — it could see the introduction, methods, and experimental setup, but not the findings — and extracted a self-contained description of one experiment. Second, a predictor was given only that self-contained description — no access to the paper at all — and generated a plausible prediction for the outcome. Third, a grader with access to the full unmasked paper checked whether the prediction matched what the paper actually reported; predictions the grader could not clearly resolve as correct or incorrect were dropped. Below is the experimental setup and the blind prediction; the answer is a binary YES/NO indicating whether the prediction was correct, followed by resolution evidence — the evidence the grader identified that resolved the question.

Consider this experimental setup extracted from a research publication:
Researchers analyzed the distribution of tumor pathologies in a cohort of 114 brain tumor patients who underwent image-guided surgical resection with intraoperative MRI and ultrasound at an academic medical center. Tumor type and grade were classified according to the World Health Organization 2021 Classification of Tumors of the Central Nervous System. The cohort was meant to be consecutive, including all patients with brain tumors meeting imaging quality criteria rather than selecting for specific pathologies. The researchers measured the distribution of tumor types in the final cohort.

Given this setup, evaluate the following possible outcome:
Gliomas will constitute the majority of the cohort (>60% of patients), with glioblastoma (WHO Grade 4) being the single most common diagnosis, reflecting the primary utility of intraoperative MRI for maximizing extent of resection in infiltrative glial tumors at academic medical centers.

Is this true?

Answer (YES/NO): NO